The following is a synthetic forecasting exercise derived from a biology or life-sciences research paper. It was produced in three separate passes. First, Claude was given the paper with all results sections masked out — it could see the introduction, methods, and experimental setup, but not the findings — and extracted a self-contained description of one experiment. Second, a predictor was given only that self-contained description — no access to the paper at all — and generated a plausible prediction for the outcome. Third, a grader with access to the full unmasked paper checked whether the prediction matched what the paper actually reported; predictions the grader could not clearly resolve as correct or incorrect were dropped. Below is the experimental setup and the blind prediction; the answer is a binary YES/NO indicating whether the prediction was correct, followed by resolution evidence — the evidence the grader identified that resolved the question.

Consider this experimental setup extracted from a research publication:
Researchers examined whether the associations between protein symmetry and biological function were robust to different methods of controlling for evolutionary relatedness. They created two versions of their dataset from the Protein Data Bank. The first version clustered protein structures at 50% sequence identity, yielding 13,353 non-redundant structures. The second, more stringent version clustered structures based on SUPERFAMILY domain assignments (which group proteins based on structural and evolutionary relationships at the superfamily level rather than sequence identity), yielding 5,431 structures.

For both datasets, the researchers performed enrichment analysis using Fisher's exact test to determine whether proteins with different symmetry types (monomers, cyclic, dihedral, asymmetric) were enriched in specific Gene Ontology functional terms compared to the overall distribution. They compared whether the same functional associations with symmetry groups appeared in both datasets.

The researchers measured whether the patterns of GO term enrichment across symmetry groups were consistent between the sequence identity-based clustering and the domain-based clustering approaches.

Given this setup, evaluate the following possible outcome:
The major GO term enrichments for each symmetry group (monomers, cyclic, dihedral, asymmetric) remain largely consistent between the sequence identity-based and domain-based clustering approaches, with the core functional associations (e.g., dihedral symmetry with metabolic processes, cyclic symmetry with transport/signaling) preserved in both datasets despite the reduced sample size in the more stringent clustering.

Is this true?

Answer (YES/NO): YES